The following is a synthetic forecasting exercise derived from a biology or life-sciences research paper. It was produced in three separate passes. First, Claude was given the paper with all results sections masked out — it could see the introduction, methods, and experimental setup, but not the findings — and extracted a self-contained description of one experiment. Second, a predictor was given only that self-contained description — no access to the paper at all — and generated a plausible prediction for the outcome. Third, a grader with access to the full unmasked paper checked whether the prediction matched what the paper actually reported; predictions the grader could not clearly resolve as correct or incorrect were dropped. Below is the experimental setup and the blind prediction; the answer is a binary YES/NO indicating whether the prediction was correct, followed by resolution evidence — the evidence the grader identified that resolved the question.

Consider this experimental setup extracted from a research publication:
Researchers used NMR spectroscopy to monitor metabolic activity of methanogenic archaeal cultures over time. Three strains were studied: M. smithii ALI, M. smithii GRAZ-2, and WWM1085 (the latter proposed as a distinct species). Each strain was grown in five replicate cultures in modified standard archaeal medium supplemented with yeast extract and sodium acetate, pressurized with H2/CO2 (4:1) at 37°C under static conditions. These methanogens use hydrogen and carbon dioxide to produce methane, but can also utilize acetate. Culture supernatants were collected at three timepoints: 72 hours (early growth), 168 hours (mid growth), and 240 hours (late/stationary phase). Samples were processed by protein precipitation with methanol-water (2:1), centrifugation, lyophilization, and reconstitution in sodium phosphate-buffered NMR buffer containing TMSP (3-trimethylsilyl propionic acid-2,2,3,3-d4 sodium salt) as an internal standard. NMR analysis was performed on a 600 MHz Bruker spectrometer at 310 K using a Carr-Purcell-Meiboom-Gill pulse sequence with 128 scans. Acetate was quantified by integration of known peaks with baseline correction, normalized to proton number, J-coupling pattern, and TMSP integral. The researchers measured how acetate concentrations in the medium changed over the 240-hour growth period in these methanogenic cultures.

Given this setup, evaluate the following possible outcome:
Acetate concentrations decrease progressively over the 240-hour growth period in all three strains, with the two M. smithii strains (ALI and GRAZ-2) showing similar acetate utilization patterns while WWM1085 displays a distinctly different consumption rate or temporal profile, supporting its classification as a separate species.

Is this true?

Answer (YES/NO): NO